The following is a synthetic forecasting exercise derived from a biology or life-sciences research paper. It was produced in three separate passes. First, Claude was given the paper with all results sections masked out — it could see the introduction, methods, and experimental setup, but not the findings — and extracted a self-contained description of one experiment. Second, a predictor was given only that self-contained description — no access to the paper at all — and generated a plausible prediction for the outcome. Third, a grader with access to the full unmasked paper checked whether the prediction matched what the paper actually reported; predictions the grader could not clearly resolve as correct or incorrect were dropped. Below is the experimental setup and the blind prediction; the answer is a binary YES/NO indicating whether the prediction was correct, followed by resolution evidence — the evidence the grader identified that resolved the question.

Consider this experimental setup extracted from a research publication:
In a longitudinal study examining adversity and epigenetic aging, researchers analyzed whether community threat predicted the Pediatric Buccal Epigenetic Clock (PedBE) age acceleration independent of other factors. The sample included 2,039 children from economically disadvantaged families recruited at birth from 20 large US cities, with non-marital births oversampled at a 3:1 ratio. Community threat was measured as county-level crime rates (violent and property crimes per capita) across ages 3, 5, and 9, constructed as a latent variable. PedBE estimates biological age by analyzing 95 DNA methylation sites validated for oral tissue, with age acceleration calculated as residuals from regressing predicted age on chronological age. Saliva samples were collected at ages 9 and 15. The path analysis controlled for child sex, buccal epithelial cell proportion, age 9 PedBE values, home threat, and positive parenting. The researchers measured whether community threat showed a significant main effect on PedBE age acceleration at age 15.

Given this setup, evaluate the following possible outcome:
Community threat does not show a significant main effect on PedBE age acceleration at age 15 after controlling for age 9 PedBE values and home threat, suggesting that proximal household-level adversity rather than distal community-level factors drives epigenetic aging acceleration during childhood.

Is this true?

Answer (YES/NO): NO